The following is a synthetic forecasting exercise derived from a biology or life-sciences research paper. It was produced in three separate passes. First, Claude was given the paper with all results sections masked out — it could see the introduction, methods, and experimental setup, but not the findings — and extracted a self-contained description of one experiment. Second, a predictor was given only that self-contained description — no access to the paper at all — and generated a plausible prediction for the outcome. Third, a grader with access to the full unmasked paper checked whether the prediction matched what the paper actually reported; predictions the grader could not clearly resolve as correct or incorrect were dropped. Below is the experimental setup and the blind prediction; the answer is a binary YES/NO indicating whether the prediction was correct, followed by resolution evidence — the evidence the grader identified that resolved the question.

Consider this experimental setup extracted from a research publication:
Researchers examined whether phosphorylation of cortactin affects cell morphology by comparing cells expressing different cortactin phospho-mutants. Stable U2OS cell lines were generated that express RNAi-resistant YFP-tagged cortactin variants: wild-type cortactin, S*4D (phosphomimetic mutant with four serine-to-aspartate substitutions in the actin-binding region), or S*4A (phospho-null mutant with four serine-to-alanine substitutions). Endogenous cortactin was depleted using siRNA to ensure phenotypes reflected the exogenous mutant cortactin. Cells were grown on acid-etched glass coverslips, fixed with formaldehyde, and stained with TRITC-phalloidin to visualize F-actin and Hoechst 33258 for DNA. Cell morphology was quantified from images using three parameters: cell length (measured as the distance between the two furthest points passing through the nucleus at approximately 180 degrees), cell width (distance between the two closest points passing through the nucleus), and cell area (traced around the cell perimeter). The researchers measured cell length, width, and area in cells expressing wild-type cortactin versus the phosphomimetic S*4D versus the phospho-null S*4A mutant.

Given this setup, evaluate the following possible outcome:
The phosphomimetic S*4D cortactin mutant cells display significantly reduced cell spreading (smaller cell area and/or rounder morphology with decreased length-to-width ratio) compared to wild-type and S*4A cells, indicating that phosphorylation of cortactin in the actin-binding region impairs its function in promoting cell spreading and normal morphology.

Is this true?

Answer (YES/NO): NO